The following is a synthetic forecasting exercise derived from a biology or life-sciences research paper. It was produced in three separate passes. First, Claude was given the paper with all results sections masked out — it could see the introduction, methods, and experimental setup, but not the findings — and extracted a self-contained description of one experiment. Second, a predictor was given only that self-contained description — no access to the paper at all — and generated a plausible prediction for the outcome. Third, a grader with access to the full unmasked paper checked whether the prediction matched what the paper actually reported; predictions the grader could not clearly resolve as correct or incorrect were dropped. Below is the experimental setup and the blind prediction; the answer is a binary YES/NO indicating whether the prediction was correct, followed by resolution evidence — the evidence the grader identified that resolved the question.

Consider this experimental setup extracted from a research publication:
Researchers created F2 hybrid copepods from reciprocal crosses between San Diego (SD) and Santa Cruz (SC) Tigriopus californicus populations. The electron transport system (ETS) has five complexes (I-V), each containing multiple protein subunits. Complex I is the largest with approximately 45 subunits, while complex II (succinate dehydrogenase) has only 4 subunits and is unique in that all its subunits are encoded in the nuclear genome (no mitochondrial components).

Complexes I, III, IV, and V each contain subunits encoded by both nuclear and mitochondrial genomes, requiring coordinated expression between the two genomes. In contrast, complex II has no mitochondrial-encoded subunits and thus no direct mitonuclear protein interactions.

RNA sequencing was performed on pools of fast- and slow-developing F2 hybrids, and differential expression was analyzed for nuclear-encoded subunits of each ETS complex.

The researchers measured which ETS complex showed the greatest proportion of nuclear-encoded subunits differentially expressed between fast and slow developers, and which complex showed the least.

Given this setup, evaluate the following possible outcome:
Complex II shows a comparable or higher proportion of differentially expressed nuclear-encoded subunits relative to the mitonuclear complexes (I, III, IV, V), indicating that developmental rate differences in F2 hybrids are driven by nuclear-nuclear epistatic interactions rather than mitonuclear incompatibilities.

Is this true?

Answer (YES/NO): NO